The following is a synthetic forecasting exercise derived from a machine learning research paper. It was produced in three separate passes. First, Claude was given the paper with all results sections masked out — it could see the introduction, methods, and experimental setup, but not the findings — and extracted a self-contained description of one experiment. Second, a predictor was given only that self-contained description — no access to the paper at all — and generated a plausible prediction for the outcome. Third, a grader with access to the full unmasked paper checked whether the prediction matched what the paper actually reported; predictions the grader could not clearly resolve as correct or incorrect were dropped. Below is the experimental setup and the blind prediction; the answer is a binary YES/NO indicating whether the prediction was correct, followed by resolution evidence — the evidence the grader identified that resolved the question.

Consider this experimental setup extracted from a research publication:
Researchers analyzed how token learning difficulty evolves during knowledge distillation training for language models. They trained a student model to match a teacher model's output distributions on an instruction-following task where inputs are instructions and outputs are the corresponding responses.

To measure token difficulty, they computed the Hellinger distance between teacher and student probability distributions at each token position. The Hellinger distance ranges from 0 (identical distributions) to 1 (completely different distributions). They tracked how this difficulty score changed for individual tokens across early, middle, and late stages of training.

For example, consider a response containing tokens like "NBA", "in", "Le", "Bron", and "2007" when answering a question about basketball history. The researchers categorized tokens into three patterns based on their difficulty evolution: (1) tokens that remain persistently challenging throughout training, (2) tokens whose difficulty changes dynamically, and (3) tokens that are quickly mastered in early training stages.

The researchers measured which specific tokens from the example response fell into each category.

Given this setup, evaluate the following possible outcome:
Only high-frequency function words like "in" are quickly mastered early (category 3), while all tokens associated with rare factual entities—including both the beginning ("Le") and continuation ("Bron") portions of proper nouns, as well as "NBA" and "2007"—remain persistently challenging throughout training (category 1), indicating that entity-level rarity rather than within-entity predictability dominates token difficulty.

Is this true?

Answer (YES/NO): NO